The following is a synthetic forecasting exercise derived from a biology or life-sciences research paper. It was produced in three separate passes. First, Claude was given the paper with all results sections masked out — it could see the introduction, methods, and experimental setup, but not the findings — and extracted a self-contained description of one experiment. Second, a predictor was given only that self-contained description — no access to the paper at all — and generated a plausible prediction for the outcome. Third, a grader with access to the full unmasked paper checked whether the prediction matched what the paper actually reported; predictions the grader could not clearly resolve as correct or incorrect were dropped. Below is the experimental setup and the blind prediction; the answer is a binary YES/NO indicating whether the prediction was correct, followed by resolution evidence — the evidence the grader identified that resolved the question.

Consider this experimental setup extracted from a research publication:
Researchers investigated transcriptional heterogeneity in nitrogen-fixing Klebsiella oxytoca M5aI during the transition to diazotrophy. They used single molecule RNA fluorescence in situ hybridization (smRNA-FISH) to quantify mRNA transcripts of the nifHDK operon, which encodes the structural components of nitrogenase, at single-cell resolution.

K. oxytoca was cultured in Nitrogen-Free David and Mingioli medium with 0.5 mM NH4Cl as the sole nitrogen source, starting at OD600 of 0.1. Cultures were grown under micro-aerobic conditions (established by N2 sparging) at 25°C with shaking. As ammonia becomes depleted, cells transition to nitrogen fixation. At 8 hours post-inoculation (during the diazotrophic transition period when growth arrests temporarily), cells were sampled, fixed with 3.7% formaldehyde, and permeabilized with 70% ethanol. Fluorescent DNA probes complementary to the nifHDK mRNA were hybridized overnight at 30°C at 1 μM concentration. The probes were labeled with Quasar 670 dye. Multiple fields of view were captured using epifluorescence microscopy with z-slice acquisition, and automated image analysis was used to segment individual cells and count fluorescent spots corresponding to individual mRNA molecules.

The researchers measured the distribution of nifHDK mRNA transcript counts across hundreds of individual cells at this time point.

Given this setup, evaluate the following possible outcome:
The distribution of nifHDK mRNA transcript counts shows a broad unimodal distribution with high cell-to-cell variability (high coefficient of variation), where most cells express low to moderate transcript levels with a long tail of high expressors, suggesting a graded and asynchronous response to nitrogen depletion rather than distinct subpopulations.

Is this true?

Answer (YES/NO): YES